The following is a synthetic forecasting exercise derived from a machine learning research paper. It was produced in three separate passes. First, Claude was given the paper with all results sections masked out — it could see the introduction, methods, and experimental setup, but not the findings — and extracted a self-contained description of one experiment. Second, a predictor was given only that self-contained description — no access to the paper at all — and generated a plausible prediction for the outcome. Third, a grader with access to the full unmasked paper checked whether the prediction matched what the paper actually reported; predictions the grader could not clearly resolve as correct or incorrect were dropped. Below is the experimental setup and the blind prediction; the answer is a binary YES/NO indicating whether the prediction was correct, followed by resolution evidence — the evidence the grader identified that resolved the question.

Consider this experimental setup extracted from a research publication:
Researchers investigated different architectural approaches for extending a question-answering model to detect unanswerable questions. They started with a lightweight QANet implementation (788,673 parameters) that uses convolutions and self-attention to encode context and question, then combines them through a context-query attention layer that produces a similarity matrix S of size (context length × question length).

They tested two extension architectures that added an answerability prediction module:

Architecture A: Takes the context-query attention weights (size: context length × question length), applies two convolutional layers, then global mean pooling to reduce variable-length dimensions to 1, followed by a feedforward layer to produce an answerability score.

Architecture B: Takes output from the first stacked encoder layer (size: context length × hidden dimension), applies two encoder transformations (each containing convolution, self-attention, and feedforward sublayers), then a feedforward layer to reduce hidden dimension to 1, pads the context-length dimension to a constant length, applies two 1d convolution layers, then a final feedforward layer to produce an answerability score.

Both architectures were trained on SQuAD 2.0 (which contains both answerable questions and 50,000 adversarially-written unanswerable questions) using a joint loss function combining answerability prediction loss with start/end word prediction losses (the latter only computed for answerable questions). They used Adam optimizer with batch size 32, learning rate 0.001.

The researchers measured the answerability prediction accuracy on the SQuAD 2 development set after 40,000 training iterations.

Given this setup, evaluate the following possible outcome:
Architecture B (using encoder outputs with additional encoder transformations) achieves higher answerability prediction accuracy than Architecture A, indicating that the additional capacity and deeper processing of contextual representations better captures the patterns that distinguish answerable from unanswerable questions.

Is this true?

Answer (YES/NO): NO